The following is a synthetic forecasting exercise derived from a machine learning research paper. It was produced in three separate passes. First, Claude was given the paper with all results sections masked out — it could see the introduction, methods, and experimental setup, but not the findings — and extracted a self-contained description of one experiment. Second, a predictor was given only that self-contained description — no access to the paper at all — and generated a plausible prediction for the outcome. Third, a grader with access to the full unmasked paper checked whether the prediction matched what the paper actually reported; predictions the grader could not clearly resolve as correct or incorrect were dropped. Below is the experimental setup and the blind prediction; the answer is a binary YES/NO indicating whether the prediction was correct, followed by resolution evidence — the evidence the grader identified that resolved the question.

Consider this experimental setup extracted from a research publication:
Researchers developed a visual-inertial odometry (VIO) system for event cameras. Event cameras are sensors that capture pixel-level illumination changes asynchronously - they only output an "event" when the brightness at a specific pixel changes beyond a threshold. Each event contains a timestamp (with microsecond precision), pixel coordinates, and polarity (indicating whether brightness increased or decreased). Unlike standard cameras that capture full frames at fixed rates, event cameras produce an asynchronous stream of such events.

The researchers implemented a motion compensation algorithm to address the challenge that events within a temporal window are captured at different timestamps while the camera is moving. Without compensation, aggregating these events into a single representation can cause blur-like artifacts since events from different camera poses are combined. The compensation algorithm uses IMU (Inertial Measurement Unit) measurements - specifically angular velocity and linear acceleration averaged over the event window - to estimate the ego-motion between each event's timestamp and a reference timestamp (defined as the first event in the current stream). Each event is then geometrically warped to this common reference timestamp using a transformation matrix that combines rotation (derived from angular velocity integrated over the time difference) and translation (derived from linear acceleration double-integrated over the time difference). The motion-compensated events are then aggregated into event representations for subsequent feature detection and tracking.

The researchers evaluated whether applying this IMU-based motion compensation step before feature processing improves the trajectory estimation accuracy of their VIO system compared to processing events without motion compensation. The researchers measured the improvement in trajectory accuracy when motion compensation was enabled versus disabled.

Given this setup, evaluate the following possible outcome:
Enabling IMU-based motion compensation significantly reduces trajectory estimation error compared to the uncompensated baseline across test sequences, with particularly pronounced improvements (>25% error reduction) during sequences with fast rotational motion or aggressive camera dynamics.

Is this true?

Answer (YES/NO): NO